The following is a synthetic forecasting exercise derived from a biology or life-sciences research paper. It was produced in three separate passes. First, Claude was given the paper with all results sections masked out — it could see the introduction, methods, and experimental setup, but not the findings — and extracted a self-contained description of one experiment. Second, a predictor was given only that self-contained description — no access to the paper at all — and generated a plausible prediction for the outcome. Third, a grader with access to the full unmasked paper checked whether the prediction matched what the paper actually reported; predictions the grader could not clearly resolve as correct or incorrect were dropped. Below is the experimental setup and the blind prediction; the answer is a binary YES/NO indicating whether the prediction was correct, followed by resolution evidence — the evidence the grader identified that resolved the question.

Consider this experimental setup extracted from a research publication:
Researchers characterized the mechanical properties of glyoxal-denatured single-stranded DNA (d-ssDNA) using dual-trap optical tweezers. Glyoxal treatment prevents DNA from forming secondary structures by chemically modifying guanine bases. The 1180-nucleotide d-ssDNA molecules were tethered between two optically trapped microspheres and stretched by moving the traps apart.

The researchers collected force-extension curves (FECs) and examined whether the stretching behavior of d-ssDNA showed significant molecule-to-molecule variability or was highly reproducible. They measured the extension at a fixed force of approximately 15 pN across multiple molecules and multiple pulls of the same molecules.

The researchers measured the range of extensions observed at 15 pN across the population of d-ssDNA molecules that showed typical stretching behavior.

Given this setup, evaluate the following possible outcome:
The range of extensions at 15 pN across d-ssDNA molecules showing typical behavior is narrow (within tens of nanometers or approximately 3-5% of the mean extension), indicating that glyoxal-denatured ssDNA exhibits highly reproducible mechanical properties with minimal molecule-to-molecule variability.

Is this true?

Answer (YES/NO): NO